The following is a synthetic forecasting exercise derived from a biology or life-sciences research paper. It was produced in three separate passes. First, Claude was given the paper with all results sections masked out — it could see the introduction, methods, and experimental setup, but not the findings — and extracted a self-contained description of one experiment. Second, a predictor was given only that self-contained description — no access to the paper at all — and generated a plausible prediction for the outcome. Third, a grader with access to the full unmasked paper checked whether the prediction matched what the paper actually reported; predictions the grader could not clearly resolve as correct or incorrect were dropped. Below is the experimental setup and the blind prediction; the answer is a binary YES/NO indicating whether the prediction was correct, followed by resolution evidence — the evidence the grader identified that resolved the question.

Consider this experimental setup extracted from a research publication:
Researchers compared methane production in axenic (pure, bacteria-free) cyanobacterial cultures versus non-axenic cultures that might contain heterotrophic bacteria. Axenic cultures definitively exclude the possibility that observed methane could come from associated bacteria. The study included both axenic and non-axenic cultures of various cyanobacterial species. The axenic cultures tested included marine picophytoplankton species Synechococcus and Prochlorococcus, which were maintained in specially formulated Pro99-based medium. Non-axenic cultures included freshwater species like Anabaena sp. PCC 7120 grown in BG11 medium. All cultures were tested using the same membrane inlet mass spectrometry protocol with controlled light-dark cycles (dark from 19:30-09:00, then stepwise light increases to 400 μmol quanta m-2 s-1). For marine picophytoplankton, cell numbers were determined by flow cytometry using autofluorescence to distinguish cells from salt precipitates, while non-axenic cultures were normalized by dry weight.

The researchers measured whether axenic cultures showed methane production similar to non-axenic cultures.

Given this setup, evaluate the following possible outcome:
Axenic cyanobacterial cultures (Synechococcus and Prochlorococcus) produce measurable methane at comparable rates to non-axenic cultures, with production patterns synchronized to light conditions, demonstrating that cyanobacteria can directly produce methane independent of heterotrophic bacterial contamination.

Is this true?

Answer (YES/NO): NO